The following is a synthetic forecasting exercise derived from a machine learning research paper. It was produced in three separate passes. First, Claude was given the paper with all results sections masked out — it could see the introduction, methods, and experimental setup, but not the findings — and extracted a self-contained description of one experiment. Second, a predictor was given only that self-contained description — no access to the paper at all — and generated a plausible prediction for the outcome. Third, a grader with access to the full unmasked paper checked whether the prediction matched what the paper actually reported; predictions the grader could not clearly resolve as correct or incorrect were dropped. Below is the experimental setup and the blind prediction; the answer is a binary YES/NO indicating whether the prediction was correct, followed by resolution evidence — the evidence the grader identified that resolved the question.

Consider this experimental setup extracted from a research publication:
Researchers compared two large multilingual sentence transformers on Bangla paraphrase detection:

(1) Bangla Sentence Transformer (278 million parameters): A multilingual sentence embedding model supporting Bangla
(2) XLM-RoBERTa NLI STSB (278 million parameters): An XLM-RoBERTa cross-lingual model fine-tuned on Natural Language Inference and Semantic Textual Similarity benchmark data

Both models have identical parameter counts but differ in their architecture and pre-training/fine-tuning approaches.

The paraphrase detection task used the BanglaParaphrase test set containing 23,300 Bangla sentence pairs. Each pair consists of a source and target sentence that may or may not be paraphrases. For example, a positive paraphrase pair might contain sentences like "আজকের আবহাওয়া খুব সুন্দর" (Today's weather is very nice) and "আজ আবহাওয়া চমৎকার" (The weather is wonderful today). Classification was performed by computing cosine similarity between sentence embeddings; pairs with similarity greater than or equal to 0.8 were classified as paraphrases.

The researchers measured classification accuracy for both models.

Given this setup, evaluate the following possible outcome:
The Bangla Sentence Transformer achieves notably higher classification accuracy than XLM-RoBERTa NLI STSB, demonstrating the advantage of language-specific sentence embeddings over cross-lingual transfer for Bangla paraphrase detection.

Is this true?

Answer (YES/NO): NO